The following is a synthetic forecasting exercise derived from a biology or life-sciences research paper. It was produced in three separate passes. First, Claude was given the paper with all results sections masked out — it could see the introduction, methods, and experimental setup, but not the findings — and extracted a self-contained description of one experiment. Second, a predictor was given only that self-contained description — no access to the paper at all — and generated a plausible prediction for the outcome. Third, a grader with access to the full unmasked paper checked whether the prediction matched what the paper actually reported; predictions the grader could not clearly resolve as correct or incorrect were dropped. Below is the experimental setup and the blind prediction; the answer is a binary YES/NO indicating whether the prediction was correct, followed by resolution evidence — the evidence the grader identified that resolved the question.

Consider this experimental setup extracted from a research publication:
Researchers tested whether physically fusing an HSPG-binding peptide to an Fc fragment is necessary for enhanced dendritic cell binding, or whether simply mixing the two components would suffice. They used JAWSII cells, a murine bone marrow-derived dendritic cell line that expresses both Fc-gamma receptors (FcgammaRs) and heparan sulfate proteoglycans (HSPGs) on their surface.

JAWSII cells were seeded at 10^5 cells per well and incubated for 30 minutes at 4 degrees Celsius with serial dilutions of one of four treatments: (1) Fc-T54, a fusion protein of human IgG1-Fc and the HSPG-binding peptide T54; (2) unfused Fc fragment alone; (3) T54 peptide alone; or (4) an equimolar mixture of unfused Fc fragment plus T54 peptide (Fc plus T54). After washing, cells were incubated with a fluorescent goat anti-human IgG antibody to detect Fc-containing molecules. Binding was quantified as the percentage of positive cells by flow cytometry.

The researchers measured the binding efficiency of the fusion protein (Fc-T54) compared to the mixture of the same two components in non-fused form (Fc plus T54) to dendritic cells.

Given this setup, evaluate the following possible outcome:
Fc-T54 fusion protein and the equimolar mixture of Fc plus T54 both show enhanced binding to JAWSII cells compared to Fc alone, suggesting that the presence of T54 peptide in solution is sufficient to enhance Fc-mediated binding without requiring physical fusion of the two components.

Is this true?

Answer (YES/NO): NO